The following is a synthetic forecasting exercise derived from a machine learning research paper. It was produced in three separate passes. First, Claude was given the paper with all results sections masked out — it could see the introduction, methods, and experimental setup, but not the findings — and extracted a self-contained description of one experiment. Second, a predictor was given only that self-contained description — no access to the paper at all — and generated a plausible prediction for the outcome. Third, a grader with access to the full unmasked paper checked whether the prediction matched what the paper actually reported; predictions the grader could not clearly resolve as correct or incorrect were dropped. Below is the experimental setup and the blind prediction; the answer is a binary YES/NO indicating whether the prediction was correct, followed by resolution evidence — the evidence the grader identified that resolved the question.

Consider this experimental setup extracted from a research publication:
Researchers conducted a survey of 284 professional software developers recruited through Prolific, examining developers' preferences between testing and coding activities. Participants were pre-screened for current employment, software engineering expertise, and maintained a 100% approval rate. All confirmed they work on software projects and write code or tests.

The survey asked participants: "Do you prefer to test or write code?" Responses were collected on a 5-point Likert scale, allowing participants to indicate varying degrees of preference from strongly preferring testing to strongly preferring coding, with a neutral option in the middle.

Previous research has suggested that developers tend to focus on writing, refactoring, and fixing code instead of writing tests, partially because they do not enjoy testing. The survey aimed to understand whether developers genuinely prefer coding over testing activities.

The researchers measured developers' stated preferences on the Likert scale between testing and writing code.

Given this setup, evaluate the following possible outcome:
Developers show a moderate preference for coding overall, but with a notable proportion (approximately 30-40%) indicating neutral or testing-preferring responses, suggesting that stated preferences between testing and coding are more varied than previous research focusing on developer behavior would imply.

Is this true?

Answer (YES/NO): NO